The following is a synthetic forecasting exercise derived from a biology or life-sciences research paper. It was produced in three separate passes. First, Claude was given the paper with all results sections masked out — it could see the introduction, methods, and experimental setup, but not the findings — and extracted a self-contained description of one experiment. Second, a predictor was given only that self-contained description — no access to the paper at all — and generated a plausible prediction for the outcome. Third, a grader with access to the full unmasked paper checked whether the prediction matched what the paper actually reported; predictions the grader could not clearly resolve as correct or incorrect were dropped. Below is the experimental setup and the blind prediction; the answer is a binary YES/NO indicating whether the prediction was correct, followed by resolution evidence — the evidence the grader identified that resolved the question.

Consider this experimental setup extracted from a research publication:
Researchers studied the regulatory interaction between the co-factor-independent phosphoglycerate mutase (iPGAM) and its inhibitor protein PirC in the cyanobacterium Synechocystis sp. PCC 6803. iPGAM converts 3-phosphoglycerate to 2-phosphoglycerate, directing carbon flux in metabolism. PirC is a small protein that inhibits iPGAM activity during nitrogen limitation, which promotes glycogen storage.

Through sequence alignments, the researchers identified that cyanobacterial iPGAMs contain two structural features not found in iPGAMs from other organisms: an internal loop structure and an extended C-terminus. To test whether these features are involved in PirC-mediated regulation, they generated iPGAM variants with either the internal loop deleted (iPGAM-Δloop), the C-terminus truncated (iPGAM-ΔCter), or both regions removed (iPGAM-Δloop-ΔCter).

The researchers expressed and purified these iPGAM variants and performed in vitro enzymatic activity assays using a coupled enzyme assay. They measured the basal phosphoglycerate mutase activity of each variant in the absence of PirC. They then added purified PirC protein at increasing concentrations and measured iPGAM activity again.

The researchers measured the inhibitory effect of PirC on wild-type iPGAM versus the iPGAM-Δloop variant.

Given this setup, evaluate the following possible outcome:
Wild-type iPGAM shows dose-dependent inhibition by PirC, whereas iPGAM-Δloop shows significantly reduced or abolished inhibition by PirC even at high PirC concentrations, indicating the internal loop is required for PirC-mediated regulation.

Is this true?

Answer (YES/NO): NO